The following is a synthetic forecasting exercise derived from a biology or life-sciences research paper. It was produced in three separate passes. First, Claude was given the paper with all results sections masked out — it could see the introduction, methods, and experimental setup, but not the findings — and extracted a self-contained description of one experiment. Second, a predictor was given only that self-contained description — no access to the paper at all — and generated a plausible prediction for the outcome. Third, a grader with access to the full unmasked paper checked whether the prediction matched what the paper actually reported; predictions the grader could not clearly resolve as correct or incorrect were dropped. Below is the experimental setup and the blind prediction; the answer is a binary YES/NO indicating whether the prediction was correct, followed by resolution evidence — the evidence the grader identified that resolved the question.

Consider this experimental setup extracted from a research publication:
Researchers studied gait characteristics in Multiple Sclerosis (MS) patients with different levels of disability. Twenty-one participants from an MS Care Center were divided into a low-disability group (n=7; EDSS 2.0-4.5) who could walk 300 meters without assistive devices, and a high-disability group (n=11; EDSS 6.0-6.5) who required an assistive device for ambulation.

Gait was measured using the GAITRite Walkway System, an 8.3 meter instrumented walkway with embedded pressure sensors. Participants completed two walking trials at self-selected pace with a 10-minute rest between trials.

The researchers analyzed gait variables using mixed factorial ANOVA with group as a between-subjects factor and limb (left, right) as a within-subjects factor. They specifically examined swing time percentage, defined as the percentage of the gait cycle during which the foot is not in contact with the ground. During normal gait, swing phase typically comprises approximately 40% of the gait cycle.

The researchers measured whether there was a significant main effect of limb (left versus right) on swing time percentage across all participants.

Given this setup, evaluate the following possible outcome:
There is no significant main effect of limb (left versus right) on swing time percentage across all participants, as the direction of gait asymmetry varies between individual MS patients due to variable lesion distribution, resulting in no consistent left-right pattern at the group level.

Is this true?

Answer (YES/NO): YES